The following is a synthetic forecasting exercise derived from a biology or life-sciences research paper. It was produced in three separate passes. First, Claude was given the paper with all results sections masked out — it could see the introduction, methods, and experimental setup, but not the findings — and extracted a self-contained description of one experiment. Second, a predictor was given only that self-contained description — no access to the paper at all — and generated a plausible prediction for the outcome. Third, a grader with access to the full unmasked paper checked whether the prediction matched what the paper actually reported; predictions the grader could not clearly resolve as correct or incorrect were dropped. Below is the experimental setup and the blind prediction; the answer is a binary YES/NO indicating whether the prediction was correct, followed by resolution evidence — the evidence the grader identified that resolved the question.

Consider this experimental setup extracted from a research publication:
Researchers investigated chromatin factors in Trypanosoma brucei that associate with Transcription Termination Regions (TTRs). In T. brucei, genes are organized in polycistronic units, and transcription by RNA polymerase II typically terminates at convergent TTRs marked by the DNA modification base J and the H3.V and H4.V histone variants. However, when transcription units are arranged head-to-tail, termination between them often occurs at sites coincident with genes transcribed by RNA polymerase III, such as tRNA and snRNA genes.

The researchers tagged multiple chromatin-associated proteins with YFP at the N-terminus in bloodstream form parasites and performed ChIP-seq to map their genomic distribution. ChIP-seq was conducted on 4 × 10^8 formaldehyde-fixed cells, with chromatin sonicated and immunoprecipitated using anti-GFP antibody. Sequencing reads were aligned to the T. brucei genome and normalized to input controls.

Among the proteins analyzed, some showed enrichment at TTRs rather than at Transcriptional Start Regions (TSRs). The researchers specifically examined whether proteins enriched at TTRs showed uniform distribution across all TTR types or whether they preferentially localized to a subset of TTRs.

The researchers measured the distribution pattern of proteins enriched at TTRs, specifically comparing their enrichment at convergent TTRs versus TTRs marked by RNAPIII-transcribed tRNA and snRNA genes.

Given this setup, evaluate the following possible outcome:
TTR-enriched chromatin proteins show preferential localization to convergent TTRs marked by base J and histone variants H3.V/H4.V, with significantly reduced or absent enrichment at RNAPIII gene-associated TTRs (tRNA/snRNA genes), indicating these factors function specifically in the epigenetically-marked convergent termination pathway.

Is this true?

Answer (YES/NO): NO